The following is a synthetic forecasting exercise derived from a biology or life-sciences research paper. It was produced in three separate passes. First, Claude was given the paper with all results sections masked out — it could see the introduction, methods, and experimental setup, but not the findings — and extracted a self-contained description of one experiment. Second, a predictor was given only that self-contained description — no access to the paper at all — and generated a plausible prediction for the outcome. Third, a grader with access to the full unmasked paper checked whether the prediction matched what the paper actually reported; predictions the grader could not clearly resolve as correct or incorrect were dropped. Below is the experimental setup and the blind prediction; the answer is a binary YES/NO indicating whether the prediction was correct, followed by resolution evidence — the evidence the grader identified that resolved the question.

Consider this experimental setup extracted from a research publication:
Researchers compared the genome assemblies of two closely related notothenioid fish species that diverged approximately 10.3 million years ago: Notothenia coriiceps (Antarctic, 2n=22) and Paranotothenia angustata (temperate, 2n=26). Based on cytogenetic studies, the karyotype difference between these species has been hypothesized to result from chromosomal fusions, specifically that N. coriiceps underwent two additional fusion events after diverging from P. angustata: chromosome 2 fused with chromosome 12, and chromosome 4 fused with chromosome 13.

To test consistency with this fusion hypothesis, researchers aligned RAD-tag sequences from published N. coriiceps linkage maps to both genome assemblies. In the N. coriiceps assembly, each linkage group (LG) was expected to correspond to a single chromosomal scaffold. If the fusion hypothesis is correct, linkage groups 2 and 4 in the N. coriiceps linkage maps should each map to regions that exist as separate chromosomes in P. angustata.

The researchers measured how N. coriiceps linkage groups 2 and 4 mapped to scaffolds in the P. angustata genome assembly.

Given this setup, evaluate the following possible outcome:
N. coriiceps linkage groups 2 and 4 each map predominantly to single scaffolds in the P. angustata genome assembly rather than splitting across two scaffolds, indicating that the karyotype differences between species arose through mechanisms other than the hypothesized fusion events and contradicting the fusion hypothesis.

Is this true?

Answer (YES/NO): NO